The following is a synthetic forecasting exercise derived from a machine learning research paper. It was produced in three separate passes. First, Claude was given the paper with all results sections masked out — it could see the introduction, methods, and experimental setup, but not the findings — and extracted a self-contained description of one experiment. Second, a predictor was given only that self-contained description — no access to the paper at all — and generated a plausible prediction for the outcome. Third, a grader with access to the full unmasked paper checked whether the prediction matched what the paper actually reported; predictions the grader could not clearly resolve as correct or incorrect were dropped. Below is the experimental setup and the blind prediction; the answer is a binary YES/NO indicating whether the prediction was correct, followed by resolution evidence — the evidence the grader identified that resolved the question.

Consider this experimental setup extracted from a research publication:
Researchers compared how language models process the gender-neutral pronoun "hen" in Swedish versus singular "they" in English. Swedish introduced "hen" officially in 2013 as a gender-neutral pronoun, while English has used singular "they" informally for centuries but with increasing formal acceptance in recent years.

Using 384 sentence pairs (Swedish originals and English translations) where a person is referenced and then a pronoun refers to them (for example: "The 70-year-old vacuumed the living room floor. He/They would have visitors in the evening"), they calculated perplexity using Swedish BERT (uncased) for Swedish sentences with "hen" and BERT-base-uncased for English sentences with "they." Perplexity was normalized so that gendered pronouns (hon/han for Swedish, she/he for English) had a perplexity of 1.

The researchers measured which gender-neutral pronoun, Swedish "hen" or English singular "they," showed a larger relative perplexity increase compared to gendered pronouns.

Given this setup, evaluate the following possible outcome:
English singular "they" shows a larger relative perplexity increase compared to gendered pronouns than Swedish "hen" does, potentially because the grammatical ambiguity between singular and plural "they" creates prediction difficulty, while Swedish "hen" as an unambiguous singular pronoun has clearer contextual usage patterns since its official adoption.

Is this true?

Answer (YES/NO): NO